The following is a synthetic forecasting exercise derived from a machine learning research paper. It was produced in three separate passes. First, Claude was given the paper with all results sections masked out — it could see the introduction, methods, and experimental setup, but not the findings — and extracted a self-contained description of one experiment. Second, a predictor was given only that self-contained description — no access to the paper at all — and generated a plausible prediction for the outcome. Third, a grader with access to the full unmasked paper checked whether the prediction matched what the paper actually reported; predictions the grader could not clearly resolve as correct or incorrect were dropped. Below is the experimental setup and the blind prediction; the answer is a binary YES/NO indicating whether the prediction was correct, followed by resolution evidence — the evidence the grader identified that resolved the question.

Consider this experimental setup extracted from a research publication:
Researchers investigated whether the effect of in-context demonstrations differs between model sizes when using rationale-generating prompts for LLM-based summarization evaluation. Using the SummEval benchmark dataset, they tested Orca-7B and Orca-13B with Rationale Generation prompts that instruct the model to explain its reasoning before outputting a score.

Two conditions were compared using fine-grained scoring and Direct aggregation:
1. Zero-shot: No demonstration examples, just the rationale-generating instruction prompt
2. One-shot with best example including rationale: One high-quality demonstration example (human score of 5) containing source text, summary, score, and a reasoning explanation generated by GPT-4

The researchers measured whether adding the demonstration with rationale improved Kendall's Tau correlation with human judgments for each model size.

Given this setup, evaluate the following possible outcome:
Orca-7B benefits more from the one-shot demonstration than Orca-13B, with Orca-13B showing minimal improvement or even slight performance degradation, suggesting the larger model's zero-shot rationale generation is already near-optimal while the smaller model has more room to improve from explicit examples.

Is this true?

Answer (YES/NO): NO